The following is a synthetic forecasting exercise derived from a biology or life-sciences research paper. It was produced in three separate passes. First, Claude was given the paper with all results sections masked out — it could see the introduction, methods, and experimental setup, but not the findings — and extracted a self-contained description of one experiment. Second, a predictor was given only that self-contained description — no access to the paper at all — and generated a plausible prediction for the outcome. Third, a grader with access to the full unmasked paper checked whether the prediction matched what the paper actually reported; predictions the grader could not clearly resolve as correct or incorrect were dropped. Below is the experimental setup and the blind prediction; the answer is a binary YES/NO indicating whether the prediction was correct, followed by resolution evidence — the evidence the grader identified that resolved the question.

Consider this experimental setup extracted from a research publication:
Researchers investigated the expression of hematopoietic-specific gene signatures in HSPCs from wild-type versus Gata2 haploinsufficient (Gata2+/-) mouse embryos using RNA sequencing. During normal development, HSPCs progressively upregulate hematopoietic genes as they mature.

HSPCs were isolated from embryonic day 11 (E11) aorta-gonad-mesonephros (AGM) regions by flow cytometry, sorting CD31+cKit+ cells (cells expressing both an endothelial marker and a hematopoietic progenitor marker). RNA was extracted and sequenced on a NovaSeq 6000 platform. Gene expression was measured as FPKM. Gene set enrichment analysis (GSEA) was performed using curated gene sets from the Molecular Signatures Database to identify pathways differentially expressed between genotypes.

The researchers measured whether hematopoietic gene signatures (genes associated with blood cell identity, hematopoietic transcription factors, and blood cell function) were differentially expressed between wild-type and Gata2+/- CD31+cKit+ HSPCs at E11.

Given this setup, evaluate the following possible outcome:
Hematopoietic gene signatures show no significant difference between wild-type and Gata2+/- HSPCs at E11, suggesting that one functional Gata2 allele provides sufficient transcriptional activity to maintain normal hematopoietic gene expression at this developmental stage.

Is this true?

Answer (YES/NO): NO